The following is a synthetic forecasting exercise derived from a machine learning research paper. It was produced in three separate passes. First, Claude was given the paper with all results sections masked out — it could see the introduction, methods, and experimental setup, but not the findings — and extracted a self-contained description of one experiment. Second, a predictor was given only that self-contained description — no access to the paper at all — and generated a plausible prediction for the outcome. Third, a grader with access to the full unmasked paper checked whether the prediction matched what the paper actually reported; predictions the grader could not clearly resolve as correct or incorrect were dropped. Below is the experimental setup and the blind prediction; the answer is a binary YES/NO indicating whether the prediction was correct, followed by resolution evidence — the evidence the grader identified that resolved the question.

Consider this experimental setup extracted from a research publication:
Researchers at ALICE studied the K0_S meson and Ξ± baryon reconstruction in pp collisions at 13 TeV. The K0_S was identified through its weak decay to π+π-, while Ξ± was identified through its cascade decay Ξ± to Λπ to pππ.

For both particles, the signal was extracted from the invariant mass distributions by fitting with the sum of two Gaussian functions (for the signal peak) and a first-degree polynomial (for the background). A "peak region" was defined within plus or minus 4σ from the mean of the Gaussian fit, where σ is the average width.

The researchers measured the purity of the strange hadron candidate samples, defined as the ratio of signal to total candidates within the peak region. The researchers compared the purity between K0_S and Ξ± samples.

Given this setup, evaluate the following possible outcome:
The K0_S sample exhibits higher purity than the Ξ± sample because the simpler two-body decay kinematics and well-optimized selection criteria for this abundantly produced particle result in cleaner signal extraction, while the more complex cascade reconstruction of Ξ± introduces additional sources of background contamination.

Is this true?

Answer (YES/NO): YES